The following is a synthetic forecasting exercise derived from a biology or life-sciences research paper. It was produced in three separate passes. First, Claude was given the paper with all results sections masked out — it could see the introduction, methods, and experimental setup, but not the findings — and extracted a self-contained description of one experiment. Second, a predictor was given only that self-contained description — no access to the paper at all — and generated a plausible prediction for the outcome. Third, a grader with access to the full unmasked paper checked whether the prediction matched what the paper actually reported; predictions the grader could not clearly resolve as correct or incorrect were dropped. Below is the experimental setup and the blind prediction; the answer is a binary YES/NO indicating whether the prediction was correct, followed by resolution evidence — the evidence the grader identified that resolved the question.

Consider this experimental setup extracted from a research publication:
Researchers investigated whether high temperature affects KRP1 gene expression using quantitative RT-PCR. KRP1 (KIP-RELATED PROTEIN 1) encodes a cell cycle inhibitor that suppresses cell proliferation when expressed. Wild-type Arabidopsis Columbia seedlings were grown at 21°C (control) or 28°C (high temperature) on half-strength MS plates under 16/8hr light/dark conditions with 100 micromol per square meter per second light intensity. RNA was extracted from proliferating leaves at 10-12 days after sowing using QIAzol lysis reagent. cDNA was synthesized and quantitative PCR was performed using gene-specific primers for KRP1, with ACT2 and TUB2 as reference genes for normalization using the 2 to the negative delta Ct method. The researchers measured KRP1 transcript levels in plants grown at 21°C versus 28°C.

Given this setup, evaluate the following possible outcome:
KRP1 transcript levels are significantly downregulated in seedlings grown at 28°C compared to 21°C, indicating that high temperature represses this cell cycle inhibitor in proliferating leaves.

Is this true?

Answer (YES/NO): NO